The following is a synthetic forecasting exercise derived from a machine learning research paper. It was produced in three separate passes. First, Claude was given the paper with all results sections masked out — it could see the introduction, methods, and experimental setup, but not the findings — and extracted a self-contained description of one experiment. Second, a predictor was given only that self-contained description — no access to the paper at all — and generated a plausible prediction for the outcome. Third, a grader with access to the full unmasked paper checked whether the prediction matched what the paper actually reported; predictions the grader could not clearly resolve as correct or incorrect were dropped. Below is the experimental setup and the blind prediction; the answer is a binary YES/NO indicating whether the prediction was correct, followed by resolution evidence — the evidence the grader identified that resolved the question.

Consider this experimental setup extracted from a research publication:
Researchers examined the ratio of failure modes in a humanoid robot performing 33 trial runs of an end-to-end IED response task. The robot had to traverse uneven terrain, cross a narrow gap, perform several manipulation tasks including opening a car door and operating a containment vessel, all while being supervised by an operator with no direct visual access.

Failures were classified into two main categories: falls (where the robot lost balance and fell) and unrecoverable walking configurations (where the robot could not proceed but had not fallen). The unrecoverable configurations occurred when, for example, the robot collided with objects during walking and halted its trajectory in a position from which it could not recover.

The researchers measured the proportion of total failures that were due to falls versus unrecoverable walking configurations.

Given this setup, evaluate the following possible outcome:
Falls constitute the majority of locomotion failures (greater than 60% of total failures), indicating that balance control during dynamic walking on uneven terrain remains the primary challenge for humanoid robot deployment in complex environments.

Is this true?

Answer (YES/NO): YES